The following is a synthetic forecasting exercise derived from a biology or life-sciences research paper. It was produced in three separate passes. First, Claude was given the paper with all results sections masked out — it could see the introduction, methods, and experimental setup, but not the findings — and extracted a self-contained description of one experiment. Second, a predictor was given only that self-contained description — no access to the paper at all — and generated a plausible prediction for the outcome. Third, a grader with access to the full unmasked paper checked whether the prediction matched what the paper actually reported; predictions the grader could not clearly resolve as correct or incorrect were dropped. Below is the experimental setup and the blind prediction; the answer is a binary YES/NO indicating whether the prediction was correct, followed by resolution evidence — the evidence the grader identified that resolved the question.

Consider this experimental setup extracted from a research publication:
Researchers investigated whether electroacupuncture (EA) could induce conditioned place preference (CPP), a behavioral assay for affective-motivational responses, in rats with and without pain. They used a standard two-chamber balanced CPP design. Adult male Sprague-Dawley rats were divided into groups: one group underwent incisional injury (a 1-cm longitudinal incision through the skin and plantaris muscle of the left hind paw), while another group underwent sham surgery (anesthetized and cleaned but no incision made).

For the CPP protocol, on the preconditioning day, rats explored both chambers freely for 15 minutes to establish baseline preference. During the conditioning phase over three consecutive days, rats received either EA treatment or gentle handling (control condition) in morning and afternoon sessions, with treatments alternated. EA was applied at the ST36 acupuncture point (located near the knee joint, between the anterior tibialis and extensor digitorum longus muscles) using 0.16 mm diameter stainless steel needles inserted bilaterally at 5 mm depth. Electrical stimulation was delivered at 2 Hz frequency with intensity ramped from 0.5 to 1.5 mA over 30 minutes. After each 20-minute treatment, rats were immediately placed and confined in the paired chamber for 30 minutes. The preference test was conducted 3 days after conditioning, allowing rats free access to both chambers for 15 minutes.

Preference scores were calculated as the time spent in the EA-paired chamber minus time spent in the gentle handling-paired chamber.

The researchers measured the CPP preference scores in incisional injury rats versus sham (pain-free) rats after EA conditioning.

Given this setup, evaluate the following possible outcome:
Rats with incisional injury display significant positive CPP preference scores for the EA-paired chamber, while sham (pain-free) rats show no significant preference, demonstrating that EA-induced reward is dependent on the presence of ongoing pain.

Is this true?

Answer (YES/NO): YES